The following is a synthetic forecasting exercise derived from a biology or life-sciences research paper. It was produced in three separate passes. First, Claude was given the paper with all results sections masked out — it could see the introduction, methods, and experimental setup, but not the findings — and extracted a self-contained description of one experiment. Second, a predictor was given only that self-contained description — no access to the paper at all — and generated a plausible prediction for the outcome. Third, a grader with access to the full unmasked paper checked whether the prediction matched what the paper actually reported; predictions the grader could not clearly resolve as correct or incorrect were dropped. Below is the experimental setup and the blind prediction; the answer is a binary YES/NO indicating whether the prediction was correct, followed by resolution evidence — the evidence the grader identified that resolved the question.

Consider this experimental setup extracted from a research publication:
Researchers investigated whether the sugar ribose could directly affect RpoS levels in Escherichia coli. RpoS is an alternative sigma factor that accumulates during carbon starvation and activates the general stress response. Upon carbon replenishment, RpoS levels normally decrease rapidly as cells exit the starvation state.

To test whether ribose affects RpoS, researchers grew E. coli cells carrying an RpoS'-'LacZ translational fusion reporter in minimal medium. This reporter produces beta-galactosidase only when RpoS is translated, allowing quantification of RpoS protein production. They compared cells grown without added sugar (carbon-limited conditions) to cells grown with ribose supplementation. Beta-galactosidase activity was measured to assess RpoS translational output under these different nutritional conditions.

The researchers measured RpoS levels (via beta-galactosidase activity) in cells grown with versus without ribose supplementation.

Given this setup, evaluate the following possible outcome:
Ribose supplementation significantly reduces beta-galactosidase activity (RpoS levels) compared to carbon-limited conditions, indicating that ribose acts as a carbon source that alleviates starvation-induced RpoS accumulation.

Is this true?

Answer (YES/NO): NO